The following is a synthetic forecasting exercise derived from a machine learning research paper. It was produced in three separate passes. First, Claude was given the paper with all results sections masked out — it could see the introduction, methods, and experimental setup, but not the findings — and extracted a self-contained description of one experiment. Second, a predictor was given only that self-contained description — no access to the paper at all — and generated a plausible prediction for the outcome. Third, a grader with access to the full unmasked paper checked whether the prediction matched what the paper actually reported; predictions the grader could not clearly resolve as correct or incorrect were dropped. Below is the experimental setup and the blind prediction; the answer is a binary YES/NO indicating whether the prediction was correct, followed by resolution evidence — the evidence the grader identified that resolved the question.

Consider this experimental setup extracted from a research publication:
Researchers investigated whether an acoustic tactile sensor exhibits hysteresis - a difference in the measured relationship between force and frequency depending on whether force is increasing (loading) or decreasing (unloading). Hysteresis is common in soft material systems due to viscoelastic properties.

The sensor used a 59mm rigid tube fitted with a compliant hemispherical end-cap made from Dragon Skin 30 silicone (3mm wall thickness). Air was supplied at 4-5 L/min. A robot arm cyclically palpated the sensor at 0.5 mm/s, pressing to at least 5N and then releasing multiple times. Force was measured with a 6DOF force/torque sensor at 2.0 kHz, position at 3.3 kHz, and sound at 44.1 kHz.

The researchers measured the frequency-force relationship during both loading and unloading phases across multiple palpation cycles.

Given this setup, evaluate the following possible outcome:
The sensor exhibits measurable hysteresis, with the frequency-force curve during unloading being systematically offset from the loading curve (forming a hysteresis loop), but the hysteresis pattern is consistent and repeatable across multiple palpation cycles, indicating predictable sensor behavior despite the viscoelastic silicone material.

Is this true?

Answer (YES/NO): NO